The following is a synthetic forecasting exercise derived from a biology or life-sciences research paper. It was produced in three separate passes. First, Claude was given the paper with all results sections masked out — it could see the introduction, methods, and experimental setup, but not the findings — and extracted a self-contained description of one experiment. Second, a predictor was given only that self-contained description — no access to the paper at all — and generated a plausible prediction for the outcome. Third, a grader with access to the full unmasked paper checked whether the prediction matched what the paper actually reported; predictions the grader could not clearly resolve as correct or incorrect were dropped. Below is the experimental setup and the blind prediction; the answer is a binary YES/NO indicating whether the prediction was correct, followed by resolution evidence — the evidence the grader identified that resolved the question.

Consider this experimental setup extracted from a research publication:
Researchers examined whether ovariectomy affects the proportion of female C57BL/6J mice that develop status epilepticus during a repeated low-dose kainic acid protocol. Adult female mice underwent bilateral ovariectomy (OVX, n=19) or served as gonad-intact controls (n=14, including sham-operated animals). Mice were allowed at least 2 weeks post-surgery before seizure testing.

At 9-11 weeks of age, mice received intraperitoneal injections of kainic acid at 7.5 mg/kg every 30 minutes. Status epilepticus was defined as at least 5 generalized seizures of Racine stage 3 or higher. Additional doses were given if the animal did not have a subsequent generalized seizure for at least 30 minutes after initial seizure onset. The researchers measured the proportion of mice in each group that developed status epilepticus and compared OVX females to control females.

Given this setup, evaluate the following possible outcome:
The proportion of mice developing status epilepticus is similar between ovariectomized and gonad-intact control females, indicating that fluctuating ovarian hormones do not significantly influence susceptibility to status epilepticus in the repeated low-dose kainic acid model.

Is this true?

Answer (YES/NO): NO